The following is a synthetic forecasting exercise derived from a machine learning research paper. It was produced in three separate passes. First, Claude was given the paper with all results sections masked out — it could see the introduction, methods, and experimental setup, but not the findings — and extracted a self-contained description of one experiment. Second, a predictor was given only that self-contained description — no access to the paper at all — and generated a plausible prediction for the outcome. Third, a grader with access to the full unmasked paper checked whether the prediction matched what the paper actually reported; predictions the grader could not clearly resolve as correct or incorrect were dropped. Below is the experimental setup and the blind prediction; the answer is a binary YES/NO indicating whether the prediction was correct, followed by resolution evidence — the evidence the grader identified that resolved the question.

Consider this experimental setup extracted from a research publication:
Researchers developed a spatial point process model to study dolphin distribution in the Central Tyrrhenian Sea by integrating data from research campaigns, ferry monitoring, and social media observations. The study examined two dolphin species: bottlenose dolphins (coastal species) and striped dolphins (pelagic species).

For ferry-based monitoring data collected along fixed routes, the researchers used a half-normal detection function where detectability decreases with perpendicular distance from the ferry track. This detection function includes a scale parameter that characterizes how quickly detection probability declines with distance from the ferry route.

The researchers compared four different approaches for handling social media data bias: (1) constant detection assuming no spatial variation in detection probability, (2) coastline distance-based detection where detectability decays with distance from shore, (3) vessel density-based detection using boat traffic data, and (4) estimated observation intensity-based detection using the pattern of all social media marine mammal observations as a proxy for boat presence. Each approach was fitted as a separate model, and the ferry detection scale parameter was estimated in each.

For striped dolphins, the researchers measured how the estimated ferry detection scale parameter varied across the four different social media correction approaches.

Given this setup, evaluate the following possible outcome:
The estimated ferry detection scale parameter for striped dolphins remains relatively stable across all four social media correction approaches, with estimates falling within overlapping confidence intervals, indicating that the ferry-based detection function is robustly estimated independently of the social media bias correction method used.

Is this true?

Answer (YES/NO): NO